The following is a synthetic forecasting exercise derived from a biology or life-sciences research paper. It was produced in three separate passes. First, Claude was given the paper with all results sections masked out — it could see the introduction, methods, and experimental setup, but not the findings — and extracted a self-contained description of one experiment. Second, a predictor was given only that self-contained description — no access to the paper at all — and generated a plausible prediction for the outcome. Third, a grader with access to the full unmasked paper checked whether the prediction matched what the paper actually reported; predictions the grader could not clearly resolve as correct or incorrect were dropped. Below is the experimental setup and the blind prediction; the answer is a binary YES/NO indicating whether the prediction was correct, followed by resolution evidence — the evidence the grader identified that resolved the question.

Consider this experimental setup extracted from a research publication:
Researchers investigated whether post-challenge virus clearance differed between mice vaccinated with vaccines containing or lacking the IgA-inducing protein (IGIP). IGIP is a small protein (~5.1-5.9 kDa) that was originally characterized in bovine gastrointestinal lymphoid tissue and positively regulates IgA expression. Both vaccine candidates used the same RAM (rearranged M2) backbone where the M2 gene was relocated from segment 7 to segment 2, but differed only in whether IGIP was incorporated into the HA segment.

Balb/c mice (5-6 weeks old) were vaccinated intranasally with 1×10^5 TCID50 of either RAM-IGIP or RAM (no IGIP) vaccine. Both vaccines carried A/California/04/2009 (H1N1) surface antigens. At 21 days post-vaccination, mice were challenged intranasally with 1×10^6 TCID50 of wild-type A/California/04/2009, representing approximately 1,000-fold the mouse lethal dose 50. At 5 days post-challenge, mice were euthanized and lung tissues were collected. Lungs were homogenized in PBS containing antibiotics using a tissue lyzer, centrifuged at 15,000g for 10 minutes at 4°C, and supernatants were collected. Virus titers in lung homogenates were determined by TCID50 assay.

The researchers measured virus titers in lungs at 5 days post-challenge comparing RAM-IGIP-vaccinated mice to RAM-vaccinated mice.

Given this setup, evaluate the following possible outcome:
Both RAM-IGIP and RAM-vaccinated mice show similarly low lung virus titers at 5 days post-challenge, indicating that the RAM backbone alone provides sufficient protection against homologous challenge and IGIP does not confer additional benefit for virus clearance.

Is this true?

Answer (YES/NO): YES